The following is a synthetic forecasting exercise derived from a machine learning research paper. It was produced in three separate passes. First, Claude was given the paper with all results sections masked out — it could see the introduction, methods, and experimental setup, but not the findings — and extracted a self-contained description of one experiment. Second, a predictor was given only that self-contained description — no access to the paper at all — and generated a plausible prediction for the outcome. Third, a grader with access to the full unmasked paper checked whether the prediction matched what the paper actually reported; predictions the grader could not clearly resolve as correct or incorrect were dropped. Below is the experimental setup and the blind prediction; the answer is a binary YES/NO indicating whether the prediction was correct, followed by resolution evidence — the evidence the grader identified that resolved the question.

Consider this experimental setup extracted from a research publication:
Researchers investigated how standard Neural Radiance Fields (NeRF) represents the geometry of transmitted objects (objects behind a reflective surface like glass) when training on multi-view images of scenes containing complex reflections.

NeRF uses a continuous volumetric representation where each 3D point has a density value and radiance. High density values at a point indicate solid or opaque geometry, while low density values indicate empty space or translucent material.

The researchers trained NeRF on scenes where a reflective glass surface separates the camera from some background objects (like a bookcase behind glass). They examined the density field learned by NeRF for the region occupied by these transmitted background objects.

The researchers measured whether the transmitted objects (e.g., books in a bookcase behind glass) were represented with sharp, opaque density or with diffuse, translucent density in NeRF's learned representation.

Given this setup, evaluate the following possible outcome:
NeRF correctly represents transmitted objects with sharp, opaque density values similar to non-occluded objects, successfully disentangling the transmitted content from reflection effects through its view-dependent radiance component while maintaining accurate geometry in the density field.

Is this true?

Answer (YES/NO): NO